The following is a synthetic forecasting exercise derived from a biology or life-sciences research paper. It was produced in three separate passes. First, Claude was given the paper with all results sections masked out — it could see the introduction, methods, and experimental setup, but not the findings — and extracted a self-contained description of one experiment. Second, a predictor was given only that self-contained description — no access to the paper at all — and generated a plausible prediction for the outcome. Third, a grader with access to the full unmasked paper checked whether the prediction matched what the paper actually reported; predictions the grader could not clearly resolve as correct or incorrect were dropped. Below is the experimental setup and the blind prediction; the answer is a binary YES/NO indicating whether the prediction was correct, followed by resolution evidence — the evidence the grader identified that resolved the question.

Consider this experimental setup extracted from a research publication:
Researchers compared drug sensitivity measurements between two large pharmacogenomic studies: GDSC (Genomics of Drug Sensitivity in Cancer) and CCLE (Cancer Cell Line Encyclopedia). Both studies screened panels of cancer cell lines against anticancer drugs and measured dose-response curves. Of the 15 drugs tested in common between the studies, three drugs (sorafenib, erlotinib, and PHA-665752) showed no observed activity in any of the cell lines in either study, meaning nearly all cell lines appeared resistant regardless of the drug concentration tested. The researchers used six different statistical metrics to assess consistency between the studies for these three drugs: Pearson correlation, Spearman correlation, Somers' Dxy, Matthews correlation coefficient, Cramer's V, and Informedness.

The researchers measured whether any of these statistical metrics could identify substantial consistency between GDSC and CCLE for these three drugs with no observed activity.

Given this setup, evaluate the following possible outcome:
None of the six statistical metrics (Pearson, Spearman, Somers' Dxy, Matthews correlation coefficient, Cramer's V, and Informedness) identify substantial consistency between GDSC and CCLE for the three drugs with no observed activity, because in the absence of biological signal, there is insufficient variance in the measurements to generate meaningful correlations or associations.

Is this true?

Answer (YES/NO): YES